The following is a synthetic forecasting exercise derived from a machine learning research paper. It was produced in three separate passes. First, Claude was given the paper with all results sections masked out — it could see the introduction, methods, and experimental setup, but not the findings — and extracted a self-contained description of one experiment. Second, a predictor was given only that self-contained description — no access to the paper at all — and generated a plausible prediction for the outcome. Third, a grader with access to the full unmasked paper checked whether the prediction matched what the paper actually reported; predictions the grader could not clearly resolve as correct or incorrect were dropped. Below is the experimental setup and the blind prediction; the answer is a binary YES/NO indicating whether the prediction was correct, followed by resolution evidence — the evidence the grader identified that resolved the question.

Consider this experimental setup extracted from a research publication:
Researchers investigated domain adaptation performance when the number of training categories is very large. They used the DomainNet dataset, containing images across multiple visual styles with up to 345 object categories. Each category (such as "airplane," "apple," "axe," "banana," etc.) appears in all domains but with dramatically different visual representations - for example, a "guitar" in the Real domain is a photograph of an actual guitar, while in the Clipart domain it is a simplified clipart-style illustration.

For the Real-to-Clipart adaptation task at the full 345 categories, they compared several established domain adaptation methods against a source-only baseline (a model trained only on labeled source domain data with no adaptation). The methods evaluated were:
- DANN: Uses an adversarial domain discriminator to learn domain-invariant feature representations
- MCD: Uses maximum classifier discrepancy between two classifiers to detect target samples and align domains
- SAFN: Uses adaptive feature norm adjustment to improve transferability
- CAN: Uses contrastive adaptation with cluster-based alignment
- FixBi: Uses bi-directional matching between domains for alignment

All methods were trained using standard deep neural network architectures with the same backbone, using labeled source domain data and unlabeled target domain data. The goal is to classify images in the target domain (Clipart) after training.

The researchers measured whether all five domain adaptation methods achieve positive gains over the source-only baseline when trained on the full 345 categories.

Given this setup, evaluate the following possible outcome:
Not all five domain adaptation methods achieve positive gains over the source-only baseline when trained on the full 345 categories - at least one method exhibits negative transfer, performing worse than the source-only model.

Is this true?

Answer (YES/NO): YES